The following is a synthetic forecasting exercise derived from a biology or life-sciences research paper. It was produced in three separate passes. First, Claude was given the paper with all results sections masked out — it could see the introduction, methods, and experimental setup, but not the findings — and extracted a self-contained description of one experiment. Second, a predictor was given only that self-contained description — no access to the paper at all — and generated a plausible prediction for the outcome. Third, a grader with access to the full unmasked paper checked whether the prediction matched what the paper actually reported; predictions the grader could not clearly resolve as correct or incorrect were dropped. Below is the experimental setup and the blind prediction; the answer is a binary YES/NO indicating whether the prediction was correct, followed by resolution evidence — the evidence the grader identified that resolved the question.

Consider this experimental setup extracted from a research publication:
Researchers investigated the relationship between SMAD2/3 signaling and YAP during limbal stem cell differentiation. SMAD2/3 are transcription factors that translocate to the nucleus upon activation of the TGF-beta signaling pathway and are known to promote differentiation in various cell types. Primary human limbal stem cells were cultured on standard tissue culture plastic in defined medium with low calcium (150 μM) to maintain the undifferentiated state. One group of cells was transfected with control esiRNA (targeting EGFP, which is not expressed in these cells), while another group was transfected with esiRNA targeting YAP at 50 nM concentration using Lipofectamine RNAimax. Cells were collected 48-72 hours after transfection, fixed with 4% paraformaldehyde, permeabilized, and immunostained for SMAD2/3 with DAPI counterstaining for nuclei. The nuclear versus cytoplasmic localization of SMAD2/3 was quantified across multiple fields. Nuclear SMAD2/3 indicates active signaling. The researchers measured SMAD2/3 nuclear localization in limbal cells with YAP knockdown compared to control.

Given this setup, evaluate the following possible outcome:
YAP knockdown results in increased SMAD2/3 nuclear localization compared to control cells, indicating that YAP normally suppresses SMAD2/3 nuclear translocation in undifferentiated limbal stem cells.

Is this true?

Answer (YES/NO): YES